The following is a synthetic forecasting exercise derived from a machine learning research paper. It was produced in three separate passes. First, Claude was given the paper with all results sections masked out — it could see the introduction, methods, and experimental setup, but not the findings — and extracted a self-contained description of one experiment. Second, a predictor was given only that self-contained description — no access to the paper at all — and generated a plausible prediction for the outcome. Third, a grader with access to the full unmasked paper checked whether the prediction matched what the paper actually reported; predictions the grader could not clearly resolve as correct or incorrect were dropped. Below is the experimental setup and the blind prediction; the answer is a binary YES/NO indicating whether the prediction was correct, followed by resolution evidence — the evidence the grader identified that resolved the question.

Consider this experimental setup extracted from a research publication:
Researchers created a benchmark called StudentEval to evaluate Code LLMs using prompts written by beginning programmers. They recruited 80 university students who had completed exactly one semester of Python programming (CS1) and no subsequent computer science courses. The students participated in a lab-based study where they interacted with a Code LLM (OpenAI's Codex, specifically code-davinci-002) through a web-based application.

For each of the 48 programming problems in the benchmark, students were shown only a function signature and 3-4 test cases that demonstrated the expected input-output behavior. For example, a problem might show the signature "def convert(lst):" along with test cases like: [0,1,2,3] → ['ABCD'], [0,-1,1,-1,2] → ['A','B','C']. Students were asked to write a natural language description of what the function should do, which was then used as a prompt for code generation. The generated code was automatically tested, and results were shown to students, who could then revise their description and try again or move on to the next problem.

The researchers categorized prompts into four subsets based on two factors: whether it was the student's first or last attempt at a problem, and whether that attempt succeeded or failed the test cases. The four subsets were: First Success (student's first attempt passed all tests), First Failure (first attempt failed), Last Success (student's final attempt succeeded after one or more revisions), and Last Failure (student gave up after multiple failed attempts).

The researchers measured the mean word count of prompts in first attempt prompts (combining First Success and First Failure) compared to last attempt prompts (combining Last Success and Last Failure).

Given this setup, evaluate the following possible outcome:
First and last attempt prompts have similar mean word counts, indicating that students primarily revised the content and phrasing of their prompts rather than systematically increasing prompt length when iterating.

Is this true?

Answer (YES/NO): NO